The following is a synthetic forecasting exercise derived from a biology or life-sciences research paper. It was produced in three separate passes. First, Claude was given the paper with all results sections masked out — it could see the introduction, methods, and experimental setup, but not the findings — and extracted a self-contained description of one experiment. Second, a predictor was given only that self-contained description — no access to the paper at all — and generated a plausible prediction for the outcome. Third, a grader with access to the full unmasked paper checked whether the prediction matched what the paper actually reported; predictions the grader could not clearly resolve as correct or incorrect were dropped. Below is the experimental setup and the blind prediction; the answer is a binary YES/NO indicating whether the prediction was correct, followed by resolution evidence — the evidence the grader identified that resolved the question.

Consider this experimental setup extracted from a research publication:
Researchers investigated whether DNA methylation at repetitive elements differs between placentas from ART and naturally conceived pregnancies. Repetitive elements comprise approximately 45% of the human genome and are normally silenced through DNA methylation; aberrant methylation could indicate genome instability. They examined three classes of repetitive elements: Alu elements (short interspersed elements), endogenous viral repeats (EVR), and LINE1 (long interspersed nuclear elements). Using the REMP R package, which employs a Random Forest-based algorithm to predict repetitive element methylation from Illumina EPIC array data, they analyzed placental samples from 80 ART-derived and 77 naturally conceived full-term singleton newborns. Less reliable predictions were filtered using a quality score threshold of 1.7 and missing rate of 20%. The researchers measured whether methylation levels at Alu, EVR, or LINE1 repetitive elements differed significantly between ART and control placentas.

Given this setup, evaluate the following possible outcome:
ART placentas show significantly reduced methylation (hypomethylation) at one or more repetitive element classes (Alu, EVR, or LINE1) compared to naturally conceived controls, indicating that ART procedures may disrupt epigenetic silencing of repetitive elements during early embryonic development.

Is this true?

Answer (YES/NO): NO